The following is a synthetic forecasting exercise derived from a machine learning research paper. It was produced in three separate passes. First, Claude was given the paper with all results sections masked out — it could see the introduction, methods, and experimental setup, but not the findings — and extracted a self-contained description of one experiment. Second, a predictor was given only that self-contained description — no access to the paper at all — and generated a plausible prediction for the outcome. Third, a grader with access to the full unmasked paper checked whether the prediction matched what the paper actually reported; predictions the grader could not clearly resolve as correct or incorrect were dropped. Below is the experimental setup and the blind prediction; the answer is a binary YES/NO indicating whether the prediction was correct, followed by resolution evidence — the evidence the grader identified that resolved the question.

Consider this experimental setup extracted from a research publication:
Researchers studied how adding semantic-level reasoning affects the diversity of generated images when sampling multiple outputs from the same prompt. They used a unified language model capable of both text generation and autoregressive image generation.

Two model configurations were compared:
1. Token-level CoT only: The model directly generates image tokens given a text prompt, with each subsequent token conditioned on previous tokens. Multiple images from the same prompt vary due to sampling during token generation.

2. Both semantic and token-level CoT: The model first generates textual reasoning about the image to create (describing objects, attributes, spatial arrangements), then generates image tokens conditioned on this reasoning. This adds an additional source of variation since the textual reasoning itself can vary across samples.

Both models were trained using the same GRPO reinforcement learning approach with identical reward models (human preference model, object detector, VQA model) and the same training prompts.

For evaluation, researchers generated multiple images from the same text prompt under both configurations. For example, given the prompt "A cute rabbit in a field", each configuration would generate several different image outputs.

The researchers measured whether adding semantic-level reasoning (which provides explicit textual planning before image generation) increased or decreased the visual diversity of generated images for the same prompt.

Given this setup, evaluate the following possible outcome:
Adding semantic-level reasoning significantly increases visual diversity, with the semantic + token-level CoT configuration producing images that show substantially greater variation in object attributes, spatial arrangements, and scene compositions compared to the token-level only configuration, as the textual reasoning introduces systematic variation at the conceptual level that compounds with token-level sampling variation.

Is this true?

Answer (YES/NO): YES